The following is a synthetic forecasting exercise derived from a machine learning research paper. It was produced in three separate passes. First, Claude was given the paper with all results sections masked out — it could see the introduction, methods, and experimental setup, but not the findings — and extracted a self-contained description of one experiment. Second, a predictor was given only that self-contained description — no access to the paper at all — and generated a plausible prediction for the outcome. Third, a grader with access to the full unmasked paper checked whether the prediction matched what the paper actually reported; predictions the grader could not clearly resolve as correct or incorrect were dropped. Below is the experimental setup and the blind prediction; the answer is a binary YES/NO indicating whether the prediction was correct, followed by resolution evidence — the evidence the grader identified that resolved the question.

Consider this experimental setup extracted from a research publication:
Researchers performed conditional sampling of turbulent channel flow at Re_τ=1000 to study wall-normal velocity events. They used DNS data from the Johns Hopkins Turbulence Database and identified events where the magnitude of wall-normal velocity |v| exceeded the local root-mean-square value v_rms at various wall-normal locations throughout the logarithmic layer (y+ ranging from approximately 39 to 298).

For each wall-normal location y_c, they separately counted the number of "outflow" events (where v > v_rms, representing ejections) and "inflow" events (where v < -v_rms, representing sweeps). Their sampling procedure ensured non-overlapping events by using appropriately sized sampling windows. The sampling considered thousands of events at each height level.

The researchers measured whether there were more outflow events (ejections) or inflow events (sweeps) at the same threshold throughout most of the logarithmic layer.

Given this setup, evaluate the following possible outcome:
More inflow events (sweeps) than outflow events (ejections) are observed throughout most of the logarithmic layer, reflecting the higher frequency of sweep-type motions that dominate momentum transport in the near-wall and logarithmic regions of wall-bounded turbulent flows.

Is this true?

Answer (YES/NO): NO